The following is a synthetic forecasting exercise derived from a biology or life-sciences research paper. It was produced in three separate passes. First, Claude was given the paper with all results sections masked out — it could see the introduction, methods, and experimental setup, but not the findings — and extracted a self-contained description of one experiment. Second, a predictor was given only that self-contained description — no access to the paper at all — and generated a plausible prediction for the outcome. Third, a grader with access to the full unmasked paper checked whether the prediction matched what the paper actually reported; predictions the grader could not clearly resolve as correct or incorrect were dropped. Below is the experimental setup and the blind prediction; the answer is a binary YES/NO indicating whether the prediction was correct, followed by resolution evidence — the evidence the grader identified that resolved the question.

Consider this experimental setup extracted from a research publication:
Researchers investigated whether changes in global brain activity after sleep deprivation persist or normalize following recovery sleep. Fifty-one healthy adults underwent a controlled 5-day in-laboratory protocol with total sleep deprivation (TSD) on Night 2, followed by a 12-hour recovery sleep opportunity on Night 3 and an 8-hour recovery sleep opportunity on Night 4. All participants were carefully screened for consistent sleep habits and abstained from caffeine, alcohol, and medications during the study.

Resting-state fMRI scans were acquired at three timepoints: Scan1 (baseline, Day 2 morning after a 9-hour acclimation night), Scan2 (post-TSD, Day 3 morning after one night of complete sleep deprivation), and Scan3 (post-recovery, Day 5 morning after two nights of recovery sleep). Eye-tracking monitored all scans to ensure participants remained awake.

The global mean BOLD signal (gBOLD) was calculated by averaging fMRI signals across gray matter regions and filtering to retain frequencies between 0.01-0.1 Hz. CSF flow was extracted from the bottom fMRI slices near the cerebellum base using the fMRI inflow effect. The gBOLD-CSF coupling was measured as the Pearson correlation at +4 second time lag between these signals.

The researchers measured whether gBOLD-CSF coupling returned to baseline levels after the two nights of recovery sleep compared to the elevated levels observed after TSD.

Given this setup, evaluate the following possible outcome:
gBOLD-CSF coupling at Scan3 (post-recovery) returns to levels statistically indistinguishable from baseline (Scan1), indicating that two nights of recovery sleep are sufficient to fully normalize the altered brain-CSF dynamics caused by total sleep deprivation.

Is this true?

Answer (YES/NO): YES